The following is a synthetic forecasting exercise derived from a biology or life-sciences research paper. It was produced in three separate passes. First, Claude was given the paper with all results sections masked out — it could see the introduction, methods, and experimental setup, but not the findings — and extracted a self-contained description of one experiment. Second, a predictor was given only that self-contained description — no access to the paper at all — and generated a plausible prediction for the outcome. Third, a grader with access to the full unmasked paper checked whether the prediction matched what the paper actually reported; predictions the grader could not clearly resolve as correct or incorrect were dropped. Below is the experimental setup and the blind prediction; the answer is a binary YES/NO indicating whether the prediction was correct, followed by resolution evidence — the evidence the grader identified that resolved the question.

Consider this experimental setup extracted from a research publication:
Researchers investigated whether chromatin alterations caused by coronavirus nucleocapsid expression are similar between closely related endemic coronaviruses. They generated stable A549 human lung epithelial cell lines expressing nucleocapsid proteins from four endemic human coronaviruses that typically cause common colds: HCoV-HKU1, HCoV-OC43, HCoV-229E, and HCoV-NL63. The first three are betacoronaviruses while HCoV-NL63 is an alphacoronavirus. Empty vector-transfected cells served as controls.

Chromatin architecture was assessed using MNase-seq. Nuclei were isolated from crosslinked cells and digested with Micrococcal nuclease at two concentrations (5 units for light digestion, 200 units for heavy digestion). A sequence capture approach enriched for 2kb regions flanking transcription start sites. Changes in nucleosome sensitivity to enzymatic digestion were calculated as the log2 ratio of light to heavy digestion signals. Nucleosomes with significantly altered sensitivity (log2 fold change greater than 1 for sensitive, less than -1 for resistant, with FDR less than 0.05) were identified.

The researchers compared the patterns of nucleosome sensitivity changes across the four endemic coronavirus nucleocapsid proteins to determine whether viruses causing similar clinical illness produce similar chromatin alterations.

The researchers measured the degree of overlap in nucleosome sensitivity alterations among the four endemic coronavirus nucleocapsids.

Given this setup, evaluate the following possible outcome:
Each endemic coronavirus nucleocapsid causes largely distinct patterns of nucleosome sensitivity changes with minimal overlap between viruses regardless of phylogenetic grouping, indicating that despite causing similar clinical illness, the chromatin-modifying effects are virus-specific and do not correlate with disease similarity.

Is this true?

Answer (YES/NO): NO